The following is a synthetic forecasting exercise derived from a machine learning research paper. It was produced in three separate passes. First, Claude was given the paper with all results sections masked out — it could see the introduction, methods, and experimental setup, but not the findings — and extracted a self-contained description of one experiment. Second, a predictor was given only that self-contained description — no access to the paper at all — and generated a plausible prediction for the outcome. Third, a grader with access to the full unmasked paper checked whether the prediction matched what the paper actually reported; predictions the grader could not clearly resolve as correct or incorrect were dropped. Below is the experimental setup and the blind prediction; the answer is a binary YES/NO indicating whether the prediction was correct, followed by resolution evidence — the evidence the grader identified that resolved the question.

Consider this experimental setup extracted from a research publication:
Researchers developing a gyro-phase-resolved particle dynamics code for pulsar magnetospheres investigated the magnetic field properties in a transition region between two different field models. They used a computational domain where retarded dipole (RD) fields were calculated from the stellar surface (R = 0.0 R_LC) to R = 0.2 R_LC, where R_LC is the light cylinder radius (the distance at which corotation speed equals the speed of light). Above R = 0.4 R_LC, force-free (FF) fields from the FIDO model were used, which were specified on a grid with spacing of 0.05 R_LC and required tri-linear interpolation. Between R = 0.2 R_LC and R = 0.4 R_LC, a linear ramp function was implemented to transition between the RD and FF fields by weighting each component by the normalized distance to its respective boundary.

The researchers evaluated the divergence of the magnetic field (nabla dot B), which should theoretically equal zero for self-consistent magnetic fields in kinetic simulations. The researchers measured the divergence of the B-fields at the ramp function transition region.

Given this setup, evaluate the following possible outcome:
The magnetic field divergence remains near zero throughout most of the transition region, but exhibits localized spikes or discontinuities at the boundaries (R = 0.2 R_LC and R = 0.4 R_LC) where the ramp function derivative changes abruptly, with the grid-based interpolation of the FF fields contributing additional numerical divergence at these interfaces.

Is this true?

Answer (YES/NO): NO